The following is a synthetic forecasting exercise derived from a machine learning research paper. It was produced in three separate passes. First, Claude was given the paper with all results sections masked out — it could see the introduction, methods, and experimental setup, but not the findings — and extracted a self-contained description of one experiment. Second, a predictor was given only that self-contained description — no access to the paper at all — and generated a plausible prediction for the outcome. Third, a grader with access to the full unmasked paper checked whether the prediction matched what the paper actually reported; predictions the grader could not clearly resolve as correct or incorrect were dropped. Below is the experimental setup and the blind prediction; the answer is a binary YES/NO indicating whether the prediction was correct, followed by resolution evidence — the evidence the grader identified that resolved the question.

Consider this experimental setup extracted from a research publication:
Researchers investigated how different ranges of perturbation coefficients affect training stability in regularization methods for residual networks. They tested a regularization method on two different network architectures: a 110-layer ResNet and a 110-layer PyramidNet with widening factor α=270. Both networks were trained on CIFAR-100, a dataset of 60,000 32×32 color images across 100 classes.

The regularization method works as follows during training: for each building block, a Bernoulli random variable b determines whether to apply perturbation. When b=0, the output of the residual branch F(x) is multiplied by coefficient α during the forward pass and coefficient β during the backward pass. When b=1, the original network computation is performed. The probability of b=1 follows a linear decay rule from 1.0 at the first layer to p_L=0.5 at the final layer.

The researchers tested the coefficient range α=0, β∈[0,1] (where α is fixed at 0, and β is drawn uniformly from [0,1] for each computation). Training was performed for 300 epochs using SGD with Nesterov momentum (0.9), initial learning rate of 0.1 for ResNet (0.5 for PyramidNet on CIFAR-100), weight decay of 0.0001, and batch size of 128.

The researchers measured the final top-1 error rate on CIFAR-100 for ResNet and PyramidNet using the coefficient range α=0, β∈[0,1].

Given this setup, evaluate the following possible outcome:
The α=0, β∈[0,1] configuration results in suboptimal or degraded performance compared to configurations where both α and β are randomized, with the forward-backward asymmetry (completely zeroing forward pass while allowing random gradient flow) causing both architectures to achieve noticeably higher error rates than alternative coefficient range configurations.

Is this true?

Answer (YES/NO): NO